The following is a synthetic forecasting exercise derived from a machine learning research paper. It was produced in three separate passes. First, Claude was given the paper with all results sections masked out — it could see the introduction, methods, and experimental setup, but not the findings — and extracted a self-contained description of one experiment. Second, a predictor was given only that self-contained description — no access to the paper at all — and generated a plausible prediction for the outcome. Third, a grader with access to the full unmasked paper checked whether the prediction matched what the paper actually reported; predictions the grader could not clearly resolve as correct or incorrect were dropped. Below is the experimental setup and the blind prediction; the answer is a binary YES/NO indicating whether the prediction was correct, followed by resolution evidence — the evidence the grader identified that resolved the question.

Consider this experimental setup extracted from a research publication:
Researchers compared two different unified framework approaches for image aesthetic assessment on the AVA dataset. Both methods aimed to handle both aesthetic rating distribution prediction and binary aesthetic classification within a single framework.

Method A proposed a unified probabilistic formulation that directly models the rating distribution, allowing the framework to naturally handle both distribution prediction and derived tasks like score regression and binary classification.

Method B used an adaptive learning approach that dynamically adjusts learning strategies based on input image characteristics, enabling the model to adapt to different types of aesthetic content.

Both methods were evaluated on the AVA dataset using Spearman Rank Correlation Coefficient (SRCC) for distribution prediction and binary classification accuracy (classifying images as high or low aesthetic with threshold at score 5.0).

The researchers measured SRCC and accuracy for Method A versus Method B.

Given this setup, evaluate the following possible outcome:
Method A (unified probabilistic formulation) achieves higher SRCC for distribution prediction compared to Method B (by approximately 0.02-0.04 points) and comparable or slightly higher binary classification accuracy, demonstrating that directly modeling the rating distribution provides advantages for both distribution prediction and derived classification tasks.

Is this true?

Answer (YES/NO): NO